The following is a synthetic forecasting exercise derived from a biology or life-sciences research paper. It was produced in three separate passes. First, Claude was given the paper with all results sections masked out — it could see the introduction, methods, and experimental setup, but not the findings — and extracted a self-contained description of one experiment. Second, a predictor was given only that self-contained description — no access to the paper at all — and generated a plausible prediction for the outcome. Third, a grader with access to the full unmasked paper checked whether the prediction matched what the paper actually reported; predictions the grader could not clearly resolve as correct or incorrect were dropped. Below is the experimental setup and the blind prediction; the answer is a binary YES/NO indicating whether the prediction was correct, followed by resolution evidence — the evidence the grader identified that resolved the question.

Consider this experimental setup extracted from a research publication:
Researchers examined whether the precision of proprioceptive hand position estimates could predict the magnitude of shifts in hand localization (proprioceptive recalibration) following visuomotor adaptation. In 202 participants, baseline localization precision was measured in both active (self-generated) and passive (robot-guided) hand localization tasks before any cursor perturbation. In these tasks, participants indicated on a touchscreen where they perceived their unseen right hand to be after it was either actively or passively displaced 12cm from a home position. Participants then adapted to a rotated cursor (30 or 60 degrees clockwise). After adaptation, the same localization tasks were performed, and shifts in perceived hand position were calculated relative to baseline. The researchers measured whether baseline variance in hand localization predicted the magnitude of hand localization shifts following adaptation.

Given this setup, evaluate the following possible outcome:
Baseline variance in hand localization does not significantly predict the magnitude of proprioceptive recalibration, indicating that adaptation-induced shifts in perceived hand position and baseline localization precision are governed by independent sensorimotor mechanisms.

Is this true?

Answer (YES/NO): YES